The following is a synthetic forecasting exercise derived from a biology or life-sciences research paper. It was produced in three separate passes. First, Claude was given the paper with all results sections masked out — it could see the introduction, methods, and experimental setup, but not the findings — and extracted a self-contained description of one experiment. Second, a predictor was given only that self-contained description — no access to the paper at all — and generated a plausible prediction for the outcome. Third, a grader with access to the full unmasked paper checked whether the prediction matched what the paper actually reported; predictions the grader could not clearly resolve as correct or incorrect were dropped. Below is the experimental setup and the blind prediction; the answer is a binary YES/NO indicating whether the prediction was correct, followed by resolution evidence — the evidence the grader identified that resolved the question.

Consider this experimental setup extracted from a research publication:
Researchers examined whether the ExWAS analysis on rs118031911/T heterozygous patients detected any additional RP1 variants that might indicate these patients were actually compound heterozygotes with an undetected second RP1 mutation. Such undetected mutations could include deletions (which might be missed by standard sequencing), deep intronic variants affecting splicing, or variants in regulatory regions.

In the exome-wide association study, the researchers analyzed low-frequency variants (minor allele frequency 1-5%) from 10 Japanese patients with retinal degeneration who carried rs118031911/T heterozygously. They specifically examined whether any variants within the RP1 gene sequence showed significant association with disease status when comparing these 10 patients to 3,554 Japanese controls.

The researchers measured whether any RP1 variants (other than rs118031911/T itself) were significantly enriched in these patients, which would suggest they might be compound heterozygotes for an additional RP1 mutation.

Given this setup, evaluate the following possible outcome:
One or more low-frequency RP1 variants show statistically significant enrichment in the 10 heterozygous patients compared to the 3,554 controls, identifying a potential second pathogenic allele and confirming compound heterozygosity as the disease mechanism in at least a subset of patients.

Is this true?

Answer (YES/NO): NO